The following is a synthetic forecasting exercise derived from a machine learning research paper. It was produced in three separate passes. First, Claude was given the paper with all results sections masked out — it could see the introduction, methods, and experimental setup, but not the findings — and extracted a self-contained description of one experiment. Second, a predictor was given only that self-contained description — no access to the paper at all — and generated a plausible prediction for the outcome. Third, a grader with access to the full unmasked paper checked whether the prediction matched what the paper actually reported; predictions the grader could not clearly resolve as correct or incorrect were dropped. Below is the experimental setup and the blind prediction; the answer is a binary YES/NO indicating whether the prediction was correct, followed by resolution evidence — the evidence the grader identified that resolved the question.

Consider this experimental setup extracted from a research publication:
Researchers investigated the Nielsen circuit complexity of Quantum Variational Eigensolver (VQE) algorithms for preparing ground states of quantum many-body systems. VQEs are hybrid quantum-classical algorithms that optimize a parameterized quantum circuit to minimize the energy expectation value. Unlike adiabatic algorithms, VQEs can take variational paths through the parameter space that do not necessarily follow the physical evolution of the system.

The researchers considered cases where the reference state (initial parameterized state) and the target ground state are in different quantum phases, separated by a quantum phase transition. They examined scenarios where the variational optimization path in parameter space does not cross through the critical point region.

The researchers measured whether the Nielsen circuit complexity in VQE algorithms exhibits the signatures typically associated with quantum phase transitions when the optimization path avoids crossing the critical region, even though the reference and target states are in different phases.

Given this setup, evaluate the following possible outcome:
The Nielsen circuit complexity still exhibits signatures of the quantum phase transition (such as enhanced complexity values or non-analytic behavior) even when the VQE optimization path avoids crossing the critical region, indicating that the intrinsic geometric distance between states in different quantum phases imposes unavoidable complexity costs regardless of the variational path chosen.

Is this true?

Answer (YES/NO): NO